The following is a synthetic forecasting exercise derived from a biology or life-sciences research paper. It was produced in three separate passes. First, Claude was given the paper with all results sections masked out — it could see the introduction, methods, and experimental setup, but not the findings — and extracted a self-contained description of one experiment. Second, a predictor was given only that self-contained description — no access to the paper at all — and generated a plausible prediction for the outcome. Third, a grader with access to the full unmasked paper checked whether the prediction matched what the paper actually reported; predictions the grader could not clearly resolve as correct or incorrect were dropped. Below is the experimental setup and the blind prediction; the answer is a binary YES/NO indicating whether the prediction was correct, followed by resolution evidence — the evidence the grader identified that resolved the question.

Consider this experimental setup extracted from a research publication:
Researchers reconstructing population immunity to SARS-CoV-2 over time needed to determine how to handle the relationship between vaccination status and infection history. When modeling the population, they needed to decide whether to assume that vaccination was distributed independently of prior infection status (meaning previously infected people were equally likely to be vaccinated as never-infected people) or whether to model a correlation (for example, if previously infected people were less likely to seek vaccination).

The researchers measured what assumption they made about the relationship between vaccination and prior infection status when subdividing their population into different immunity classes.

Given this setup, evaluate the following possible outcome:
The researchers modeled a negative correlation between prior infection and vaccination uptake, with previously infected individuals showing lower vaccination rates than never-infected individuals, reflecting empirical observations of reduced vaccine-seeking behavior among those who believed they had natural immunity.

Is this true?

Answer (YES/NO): NO